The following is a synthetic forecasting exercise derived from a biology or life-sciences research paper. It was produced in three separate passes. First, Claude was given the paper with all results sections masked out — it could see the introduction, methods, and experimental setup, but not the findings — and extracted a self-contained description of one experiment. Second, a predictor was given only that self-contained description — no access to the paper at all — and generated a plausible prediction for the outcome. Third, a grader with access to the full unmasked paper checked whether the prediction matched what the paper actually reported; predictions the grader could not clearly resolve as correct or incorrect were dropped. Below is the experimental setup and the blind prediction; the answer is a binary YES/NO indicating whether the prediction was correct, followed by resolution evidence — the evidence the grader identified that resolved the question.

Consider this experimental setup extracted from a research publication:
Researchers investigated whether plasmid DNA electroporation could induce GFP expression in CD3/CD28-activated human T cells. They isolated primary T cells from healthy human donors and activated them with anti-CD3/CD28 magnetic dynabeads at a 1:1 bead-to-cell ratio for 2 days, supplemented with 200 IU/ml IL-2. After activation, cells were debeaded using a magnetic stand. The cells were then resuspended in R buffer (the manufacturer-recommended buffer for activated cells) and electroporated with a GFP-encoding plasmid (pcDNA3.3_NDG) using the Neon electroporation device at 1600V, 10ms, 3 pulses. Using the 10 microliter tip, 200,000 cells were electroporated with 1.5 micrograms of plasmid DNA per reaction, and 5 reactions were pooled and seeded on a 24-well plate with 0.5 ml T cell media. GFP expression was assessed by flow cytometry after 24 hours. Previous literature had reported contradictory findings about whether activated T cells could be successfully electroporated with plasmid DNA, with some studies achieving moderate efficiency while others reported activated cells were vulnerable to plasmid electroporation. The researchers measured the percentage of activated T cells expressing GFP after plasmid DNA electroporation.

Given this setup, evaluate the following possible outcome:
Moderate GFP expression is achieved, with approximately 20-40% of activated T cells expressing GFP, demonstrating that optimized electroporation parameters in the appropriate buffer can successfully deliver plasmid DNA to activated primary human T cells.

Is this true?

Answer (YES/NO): NO